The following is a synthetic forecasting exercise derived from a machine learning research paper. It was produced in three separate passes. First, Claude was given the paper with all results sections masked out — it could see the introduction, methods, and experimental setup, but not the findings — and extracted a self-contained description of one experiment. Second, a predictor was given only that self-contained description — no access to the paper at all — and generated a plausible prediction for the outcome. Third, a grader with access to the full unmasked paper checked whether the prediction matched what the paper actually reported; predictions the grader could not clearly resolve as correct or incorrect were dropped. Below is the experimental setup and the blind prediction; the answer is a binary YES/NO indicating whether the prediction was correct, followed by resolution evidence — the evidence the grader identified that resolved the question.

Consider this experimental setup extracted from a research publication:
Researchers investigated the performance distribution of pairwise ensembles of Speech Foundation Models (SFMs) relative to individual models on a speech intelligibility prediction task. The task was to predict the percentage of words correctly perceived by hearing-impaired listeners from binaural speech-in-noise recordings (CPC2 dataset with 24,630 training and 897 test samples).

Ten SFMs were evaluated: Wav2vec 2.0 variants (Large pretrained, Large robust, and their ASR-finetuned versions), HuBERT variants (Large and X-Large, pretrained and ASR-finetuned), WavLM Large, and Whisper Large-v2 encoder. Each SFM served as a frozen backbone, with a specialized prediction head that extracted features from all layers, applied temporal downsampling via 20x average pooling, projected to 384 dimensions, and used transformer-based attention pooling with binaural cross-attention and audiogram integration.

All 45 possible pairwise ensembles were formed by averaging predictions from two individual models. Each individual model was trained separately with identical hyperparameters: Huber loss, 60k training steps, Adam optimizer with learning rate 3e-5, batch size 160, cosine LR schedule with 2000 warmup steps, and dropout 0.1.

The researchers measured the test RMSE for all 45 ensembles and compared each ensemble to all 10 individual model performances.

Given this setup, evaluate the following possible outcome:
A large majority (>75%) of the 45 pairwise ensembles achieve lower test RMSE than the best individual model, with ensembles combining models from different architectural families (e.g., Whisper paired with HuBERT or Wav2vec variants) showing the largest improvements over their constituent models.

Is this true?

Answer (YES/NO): NO